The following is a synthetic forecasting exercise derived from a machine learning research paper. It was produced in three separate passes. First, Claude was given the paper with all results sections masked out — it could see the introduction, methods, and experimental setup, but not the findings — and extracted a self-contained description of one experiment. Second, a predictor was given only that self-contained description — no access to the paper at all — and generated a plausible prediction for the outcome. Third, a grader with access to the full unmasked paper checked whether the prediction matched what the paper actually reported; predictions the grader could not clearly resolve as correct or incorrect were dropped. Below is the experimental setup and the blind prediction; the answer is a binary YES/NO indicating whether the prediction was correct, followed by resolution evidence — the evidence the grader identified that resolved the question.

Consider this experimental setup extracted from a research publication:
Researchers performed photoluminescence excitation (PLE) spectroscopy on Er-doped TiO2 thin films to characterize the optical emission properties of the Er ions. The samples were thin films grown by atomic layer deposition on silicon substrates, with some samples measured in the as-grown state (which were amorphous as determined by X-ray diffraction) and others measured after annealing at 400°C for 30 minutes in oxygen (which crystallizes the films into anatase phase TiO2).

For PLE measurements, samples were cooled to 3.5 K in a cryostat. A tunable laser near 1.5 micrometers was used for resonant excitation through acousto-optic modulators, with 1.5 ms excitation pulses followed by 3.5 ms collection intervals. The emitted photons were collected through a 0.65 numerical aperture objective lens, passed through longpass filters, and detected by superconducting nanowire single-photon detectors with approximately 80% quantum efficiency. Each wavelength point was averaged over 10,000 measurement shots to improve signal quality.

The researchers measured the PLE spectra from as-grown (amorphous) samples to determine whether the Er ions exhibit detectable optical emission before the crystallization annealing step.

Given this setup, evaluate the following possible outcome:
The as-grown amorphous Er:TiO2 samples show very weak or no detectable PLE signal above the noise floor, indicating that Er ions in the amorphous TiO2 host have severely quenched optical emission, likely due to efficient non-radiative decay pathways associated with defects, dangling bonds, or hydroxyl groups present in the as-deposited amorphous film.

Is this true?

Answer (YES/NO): YES